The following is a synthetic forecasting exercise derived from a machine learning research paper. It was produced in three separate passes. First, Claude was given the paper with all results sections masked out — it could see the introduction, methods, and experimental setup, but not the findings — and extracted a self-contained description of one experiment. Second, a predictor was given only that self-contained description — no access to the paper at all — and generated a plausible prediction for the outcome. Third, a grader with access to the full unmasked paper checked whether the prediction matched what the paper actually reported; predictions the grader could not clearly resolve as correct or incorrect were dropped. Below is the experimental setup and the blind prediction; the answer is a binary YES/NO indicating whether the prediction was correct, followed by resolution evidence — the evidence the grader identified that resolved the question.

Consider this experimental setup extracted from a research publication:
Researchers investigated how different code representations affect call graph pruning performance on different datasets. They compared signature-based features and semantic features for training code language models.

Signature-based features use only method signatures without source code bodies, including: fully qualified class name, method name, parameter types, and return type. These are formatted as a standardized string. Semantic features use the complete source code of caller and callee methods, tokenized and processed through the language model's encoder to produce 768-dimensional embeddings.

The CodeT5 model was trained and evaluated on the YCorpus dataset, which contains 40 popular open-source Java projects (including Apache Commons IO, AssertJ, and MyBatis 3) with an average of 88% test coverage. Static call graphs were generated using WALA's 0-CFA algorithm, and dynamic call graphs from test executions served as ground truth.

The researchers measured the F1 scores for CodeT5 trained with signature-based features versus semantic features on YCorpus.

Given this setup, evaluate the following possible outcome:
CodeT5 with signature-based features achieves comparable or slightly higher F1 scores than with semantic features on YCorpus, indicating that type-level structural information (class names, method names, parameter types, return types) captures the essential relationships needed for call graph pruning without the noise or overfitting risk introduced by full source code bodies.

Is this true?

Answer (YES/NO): YES